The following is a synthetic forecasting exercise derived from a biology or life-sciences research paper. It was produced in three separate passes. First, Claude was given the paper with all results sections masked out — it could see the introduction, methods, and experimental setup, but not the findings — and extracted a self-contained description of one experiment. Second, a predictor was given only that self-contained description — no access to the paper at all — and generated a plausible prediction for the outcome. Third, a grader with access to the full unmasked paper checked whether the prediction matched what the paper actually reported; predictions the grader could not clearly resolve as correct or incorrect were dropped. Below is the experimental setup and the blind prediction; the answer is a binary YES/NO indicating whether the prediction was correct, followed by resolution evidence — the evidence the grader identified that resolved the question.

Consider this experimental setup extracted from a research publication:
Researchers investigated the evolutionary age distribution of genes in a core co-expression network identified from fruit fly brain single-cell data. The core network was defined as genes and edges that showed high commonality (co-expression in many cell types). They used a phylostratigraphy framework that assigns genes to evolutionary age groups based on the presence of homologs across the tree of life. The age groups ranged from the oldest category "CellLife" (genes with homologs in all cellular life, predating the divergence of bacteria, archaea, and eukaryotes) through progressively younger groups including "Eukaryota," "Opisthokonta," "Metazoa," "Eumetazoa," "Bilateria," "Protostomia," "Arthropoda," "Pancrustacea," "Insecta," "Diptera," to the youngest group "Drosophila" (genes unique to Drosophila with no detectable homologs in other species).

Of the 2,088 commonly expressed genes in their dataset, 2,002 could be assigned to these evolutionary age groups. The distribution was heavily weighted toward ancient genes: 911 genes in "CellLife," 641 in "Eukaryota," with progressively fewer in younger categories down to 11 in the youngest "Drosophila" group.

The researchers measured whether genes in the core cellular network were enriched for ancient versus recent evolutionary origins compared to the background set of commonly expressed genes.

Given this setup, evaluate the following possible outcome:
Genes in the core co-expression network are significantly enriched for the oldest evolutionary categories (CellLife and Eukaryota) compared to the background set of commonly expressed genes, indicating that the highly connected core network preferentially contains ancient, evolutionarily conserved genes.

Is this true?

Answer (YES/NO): YES